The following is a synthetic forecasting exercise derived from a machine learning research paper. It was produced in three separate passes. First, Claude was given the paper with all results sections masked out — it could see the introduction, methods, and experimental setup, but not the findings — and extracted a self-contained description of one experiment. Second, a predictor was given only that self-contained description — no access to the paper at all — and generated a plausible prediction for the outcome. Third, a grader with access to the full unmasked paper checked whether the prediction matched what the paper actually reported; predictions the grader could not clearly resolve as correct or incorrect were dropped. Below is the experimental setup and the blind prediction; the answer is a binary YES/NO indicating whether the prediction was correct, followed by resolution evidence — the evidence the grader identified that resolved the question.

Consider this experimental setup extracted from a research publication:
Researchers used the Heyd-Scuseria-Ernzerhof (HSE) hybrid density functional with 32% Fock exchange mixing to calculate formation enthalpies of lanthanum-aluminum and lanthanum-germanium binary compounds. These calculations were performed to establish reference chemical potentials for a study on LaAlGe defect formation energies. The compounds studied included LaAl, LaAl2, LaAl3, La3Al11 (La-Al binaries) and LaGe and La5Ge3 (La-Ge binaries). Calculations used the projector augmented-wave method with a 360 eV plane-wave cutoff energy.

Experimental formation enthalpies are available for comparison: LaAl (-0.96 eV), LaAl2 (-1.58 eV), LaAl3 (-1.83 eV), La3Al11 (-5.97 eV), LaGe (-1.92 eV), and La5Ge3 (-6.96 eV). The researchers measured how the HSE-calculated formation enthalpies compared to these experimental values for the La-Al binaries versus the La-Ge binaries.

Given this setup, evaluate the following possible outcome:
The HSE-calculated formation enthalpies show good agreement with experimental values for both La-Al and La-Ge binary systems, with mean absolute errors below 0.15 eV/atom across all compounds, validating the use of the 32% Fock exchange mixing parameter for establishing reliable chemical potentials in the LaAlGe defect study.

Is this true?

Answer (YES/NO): NO